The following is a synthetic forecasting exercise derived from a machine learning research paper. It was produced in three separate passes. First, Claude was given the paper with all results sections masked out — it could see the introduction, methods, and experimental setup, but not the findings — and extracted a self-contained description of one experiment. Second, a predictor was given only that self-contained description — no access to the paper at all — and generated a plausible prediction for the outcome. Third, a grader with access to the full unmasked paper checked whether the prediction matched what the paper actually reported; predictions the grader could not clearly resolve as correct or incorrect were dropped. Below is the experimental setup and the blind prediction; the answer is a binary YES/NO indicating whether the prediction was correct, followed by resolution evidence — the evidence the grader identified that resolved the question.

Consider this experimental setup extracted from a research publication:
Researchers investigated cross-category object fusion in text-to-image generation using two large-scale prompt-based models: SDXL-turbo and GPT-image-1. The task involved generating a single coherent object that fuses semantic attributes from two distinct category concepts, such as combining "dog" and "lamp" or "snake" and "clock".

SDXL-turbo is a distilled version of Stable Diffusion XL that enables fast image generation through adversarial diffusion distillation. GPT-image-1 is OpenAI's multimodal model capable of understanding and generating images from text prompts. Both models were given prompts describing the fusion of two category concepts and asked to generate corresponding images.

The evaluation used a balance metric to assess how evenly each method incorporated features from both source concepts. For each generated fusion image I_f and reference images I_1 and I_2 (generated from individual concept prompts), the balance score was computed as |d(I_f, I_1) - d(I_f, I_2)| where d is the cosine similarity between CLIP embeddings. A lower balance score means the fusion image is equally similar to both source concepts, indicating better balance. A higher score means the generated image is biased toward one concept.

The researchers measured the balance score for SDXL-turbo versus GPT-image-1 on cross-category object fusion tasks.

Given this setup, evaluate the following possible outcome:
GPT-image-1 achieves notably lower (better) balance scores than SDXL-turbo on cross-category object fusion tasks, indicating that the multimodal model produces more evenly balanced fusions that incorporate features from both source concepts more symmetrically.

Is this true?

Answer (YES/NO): YES